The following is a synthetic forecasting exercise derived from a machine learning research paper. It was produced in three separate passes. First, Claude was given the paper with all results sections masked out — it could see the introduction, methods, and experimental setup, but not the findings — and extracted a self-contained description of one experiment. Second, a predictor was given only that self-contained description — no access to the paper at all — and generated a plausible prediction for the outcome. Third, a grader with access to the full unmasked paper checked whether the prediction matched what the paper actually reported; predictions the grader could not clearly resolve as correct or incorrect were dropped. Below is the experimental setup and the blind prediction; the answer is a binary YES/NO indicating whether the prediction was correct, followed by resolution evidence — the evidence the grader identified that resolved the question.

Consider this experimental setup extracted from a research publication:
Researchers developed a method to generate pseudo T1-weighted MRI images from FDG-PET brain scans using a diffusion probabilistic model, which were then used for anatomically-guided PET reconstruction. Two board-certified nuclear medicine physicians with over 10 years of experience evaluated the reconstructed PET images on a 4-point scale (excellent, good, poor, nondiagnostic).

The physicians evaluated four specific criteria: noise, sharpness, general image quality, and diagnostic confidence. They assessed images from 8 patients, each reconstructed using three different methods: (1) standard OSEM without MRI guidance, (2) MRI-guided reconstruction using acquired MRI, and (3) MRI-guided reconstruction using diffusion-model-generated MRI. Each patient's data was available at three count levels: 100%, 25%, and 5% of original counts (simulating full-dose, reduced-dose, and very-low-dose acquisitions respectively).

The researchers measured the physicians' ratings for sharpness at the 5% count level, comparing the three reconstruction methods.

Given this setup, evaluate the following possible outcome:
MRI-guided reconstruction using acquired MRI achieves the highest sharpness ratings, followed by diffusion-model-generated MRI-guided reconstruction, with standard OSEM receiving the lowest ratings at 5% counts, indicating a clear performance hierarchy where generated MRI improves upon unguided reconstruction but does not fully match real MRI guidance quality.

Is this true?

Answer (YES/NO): NO